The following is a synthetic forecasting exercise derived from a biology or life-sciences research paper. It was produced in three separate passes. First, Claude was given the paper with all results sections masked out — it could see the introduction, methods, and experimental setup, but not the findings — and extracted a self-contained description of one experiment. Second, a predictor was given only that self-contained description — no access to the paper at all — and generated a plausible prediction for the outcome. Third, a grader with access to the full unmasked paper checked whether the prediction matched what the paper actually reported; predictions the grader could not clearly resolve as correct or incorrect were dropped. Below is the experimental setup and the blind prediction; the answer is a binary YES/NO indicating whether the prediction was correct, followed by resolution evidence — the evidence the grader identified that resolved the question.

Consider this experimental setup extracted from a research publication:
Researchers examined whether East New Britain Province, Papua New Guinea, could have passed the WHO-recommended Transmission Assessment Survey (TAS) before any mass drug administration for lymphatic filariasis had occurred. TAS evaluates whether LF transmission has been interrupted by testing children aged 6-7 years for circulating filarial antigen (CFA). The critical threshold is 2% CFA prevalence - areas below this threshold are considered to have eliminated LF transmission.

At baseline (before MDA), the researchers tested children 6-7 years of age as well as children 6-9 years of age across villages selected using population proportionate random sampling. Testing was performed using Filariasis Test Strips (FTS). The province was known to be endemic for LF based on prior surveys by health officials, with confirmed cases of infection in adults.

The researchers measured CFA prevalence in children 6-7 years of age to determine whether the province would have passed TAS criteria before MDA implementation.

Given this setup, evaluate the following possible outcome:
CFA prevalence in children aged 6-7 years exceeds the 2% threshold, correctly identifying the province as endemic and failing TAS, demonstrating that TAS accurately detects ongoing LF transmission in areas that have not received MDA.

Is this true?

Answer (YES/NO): NO